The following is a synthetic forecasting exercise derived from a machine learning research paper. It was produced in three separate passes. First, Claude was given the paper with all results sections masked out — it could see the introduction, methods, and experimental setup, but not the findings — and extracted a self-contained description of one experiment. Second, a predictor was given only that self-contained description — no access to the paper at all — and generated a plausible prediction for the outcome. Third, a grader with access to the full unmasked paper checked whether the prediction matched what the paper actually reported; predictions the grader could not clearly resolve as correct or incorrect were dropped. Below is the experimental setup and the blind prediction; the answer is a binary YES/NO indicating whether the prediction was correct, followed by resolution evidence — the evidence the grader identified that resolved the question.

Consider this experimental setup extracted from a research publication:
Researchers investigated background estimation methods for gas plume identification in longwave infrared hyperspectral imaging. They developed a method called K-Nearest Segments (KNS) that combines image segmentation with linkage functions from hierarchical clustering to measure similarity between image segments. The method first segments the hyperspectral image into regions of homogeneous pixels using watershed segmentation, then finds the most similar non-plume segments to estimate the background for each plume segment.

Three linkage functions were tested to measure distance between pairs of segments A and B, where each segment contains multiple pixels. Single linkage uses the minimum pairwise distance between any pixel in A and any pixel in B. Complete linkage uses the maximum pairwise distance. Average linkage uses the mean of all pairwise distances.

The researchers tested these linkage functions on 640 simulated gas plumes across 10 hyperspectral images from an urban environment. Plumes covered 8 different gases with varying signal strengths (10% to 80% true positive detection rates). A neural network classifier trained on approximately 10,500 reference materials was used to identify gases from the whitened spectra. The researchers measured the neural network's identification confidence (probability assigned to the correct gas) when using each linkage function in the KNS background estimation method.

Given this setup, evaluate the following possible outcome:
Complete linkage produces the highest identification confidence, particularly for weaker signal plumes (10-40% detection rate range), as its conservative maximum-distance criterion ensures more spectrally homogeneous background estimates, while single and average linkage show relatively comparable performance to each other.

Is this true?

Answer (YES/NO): NO